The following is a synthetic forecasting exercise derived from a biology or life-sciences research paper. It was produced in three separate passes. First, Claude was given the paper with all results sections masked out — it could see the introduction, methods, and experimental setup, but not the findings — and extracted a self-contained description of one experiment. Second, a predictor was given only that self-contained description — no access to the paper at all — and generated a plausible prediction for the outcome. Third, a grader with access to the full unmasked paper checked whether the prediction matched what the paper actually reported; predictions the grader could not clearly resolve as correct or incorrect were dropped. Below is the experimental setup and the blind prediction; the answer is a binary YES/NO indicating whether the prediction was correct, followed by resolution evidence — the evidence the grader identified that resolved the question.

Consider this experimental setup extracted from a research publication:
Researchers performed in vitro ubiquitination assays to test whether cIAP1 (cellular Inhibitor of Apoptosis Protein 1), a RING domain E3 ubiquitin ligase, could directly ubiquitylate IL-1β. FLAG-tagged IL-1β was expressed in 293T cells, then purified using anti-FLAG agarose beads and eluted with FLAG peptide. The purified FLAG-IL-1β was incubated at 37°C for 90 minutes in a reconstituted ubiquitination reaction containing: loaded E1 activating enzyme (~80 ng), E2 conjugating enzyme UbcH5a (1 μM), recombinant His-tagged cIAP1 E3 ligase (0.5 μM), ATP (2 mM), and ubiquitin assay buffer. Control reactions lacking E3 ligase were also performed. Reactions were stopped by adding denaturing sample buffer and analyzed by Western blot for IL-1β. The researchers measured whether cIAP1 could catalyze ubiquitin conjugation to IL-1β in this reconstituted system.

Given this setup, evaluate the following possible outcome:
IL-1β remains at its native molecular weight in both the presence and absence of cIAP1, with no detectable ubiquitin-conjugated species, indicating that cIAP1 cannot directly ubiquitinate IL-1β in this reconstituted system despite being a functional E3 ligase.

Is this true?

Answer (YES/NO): NO